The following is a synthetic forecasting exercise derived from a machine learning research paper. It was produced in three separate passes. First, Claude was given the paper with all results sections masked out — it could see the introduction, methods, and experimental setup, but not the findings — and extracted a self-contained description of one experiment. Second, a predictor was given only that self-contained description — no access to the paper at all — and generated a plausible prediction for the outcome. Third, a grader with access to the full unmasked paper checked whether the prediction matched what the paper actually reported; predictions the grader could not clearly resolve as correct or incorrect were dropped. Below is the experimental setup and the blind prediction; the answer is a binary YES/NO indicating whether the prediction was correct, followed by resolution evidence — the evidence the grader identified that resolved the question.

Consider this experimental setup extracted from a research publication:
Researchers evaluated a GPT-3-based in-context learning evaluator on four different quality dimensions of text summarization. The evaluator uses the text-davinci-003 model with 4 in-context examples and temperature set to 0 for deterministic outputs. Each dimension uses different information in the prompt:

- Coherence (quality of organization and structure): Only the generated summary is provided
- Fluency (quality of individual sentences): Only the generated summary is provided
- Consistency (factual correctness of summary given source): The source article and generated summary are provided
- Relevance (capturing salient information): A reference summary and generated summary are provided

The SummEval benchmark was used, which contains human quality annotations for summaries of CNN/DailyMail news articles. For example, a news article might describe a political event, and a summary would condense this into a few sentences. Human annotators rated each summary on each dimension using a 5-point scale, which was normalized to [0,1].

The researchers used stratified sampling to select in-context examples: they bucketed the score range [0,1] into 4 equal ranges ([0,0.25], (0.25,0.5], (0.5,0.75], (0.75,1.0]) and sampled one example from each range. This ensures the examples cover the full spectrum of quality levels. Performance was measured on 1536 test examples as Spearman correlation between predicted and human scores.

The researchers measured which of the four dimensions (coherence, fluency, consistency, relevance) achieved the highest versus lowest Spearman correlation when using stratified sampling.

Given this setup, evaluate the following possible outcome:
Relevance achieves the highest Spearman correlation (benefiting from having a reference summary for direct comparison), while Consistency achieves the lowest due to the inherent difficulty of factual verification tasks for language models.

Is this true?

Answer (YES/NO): NO